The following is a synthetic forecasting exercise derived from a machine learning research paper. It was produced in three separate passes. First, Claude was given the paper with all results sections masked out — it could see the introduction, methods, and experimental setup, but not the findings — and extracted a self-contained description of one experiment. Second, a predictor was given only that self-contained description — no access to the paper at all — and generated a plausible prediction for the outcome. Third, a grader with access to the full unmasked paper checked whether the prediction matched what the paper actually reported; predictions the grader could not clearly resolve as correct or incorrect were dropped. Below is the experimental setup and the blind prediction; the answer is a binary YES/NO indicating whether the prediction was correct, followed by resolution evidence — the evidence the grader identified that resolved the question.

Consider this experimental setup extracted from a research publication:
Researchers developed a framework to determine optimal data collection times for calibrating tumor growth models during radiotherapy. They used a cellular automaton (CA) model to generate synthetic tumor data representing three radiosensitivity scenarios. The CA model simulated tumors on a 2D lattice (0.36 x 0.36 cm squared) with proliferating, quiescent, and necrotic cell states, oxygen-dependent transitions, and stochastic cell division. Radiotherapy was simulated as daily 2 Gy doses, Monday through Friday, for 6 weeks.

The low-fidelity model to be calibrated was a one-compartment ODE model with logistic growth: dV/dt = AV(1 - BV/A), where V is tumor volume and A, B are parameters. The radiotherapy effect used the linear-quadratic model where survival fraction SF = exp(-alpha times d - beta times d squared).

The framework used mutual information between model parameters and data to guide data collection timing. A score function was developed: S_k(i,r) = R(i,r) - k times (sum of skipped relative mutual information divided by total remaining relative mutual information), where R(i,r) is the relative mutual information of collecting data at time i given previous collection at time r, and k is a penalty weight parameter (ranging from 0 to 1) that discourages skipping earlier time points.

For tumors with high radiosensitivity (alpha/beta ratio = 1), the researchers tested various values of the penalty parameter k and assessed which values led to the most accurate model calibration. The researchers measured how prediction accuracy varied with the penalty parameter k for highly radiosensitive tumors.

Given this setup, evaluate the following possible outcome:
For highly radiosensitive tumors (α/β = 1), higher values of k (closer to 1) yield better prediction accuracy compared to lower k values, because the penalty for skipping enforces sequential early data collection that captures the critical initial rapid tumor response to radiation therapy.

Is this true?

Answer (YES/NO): YES